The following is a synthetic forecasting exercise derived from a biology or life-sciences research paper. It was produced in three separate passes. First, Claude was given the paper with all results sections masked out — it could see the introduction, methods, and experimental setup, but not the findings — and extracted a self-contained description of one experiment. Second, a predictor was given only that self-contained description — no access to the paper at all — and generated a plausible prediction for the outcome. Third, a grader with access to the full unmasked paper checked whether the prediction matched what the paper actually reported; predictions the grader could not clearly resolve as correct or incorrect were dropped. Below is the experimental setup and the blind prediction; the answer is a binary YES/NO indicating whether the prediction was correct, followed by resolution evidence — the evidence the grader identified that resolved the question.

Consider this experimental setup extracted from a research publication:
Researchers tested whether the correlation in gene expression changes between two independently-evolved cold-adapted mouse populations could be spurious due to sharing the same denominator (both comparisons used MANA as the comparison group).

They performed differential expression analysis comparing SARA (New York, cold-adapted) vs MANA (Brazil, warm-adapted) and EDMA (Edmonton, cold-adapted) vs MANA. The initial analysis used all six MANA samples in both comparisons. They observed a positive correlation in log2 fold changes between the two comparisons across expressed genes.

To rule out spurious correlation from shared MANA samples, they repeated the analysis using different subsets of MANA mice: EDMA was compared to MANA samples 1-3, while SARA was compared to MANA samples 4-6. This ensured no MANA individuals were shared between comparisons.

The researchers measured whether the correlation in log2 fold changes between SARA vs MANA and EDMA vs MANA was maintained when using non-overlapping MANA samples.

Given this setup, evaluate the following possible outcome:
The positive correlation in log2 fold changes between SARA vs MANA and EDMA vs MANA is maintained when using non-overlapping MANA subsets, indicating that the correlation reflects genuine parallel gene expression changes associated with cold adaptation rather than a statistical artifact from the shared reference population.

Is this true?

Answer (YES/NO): YES